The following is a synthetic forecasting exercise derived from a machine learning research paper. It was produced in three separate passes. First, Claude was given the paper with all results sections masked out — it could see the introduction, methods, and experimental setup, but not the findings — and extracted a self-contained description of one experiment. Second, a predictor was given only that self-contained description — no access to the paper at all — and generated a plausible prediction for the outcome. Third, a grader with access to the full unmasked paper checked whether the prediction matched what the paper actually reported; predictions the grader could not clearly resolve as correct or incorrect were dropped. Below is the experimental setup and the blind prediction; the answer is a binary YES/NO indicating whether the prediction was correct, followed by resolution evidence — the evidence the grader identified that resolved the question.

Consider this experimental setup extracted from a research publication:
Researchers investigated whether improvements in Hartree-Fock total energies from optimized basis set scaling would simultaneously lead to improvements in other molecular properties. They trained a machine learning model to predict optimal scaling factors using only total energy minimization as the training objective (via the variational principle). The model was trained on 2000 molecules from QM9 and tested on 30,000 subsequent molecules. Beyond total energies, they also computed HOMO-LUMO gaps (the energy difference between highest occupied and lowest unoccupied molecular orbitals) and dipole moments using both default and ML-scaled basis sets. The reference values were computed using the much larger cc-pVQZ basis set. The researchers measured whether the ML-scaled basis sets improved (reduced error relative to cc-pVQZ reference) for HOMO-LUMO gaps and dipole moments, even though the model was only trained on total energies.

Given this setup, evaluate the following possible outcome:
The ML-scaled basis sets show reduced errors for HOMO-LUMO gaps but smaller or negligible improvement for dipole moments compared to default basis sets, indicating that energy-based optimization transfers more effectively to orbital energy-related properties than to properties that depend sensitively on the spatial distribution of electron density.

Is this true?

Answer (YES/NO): NO